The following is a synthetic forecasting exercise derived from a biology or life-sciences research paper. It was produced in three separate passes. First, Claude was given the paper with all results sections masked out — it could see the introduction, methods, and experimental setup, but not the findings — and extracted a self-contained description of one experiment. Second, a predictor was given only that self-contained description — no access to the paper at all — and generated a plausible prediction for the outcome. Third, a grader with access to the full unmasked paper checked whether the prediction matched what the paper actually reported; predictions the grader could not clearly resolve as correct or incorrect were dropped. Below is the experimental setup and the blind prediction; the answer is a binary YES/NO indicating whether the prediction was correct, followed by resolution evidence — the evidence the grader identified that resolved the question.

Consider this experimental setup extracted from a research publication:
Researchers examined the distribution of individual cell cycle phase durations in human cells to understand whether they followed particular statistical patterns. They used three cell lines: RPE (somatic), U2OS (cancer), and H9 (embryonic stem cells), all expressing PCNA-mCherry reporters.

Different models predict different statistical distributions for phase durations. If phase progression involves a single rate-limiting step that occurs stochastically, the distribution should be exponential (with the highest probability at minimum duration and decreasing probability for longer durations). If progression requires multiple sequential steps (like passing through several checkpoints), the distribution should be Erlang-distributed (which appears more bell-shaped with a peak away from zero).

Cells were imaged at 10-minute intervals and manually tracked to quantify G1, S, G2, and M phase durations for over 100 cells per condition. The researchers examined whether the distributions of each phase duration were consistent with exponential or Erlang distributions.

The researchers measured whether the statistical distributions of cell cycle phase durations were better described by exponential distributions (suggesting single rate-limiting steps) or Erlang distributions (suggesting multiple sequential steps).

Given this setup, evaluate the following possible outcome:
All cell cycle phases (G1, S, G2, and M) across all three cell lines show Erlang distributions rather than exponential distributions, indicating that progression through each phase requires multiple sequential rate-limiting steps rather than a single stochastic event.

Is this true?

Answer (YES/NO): YES